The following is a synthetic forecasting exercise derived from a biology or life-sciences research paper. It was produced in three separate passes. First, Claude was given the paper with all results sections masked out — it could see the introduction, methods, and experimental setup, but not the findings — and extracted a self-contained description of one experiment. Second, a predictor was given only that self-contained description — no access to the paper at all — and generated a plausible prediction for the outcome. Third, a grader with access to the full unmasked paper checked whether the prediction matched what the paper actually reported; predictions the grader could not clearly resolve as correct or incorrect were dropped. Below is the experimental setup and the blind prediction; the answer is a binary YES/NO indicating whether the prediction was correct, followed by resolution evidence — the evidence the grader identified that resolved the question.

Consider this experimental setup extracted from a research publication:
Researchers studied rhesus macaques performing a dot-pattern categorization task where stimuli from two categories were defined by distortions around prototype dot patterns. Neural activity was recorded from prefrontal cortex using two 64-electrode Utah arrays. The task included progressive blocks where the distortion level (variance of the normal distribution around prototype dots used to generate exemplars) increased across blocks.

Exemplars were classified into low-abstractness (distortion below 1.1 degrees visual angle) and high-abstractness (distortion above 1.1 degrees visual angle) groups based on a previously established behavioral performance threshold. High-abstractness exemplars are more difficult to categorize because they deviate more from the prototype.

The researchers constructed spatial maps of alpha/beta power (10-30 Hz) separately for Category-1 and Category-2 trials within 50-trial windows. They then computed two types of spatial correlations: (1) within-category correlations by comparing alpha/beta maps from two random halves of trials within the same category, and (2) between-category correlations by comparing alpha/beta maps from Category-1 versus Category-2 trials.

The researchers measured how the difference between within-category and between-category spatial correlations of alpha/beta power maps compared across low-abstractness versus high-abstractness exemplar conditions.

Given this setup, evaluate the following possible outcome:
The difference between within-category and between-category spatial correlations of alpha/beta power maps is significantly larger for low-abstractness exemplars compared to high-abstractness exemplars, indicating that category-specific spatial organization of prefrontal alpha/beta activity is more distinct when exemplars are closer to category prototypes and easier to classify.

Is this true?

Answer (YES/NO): NO